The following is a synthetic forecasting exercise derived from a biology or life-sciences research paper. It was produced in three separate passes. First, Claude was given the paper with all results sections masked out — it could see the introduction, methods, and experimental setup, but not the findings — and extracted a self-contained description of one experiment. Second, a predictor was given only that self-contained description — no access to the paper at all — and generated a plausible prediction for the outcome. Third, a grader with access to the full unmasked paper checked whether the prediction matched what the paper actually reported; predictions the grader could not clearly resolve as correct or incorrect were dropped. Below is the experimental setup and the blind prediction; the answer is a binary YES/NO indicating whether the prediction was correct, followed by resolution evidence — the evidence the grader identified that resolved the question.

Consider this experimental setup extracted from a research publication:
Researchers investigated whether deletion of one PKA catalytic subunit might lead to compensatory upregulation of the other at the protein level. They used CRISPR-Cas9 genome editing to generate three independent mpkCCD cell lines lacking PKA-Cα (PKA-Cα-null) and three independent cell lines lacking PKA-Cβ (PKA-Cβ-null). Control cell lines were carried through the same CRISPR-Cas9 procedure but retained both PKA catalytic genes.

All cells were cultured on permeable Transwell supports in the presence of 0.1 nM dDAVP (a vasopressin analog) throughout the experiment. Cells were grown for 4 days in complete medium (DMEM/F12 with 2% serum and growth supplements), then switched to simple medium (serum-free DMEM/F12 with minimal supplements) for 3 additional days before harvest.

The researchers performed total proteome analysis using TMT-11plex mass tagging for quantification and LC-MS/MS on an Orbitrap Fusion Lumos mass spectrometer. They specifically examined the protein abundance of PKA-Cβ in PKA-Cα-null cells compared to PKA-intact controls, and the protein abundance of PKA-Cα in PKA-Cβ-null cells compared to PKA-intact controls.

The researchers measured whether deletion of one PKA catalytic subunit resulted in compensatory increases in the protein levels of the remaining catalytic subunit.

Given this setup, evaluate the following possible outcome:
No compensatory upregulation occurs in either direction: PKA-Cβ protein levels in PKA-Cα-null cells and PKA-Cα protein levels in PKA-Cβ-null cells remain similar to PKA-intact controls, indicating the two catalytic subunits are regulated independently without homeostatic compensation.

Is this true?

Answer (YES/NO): NO